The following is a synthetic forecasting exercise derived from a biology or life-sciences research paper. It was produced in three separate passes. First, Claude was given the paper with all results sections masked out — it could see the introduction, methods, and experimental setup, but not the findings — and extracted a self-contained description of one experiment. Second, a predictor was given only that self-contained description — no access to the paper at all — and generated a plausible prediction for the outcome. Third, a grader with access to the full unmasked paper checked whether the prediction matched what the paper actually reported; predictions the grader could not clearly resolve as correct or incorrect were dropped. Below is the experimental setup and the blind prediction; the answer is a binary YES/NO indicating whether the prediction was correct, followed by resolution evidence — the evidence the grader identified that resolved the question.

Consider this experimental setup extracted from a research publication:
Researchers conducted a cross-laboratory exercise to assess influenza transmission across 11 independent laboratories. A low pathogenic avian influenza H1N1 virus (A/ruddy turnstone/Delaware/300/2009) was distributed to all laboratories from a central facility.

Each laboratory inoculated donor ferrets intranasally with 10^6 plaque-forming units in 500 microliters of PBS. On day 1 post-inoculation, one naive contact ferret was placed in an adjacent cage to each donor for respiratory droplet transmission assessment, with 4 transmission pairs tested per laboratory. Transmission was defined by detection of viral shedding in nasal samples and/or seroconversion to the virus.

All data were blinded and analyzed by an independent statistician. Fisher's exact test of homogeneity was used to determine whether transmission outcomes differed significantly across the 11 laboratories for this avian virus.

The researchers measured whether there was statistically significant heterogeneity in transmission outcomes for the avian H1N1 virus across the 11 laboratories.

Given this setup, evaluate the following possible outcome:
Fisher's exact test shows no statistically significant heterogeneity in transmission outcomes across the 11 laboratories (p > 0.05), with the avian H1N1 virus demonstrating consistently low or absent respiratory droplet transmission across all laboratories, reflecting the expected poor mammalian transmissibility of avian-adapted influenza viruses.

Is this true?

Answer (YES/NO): NO